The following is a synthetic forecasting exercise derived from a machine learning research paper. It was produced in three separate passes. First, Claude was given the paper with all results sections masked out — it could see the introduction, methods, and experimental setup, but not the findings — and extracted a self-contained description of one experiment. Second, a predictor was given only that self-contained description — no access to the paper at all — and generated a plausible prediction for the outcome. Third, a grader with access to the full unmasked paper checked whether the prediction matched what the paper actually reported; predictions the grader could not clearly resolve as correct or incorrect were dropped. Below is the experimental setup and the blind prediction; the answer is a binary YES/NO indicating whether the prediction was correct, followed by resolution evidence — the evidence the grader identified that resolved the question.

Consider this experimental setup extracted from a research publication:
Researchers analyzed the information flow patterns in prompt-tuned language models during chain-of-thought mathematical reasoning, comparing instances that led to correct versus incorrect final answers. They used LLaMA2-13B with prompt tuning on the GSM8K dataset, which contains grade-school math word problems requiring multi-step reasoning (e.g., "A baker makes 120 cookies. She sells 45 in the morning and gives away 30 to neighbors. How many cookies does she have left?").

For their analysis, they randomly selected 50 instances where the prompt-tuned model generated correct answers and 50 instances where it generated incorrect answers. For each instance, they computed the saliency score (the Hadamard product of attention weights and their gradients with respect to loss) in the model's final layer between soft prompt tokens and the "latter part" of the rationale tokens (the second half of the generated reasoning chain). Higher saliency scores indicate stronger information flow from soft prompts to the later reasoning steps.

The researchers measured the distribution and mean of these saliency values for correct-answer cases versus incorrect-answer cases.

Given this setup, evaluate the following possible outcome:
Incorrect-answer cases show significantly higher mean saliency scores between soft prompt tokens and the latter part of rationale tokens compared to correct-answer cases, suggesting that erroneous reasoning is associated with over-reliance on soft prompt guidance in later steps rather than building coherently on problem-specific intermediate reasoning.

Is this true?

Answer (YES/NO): YES